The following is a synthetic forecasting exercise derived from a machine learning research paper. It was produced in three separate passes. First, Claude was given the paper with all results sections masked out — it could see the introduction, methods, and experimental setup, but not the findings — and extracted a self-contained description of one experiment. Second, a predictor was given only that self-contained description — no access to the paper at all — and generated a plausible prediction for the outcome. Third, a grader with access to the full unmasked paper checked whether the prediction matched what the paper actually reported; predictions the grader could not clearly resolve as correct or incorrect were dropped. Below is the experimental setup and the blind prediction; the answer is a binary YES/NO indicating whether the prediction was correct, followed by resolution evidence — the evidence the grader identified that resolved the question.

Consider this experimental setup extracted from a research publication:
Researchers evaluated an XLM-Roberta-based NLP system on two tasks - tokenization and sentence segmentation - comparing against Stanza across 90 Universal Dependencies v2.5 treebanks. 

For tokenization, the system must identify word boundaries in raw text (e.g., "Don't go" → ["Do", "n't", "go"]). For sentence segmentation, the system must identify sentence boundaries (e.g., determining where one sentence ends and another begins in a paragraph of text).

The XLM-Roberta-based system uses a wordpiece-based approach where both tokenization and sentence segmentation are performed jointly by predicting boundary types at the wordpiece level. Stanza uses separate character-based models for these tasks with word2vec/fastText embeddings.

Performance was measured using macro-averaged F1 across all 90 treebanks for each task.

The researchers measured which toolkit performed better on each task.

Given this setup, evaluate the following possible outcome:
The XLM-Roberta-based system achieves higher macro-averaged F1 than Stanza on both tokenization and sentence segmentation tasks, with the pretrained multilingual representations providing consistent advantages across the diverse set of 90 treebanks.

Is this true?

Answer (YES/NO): NO